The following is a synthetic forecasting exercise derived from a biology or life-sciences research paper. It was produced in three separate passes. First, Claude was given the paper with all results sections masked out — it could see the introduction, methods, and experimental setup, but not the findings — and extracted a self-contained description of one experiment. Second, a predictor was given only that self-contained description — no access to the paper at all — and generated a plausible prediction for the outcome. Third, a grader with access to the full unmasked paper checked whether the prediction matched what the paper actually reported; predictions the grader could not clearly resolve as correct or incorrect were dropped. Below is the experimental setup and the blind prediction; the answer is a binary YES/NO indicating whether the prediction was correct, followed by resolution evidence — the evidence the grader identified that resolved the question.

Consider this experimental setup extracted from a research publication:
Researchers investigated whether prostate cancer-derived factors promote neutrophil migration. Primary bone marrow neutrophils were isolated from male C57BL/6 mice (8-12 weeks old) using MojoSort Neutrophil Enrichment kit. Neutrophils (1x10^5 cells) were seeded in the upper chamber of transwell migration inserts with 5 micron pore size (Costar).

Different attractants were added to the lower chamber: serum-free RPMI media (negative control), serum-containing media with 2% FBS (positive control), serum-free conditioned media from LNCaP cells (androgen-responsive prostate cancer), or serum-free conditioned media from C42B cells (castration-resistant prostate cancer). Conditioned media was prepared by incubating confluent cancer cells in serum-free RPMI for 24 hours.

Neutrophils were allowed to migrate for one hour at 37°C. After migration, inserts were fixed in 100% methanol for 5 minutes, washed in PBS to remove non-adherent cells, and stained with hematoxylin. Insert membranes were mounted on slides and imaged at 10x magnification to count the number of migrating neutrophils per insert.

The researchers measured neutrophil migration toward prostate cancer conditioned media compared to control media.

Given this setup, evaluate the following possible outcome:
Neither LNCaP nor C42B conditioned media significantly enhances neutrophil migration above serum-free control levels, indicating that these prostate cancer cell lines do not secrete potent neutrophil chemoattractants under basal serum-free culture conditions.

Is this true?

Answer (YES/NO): NO